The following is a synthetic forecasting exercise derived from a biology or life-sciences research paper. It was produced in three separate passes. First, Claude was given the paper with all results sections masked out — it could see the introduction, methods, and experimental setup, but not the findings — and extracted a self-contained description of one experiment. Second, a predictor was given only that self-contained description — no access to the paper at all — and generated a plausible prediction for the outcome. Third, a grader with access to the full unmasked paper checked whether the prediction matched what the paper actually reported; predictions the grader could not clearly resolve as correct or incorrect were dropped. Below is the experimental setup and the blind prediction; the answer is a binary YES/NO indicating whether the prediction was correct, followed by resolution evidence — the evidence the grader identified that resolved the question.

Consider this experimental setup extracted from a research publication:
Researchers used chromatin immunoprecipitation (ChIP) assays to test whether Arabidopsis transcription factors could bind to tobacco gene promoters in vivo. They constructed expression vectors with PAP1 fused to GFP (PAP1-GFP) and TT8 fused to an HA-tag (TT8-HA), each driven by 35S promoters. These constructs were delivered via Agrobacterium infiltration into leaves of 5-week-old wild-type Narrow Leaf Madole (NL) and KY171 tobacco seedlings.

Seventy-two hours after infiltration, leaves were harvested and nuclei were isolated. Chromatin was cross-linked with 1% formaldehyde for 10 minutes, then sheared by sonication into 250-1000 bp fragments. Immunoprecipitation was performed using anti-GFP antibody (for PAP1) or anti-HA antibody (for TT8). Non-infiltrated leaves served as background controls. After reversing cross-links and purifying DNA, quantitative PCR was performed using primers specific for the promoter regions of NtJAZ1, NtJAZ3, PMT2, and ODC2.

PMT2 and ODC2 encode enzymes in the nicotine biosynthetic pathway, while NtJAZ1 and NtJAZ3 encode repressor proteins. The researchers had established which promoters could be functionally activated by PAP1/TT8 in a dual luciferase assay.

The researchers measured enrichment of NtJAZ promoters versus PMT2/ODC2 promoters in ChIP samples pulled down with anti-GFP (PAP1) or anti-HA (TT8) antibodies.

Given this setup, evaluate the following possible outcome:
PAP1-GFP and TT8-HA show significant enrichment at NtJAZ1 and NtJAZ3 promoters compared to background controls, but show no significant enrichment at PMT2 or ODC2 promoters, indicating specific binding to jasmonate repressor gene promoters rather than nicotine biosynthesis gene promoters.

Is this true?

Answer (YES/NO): YES